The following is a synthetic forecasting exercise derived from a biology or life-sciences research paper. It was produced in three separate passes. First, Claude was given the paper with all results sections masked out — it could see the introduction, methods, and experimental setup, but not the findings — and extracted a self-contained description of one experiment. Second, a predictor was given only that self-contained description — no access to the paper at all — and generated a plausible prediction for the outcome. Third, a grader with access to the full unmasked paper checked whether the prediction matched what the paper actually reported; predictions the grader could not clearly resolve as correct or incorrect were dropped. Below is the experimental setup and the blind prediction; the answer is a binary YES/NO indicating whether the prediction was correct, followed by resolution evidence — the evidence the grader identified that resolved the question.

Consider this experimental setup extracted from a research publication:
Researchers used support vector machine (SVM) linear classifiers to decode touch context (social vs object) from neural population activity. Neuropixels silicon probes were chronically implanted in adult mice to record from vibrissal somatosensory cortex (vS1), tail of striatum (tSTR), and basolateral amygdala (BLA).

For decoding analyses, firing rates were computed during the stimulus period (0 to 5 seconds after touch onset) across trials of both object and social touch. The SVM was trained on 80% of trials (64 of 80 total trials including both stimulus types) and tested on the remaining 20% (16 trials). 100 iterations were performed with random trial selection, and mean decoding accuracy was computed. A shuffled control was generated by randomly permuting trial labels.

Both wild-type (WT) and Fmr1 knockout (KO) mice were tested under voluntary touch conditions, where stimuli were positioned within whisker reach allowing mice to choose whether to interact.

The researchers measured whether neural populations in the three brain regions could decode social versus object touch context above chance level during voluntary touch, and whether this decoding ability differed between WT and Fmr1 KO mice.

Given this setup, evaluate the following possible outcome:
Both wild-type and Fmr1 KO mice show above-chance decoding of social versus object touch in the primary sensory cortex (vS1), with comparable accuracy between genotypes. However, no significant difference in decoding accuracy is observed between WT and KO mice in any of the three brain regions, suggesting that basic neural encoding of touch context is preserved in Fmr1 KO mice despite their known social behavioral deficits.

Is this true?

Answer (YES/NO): NO